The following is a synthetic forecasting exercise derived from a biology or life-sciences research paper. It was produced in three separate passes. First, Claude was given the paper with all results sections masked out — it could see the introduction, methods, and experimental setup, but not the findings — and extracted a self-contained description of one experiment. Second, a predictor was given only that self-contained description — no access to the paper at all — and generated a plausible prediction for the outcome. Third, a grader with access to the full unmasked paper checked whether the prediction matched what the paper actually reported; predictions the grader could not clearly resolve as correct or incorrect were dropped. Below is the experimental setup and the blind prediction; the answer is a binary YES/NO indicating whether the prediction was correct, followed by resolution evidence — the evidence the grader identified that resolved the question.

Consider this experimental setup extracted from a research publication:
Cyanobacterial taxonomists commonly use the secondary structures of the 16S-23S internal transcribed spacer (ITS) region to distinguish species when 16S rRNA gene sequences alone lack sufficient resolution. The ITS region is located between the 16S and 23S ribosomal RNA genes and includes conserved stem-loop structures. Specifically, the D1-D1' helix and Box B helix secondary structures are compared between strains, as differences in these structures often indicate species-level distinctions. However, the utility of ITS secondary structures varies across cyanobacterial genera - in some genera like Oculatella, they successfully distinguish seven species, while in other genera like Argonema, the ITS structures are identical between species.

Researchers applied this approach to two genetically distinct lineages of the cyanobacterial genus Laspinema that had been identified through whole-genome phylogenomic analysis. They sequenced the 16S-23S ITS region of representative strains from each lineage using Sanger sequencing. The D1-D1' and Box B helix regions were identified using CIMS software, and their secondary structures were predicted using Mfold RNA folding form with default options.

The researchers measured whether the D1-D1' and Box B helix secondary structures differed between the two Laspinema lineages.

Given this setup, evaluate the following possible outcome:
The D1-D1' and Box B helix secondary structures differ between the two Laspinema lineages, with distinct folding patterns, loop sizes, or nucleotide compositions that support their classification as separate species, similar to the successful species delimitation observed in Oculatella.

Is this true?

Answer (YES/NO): NO